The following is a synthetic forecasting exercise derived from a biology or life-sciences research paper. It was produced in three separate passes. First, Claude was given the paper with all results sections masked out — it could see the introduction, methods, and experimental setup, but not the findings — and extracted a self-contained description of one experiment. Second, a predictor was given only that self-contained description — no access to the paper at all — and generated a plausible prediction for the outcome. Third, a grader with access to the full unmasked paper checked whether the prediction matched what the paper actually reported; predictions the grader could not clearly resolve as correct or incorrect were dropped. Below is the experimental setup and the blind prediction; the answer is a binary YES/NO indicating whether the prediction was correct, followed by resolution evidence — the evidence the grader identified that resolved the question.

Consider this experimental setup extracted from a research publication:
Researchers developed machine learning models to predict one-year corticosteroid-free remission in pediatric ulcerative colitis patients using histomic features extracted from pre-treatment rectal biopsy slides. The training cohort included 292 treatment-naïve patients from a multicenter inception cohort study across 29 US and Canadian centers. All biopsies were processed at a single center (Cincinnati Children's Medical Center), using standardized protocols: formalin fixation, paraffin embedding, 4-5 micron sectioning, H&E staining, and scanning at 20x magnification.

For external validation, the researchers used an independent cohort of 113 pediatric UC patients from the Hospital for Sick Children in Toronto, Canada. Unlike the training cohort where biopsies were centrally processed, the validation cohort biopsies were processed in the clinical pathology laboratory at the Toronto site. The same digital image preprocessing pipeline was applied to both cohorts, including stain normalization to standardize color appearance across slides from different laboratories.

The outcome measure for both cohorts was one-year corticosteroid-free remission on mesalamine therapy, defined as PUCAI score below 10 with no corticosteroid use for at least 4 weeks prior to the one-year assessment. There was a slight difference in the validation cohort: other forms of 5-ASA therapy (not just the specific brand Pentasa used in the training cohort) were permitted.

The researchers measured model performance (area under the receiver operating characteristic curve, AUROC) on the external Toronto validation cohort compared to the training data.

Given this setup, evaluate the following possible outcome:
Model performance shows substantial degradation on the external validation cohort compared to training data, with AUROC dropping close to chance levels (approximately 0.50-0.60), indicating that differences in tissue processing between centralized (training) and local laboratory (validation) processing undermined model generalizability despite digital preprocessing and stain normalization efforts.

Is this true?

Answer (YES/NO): NO